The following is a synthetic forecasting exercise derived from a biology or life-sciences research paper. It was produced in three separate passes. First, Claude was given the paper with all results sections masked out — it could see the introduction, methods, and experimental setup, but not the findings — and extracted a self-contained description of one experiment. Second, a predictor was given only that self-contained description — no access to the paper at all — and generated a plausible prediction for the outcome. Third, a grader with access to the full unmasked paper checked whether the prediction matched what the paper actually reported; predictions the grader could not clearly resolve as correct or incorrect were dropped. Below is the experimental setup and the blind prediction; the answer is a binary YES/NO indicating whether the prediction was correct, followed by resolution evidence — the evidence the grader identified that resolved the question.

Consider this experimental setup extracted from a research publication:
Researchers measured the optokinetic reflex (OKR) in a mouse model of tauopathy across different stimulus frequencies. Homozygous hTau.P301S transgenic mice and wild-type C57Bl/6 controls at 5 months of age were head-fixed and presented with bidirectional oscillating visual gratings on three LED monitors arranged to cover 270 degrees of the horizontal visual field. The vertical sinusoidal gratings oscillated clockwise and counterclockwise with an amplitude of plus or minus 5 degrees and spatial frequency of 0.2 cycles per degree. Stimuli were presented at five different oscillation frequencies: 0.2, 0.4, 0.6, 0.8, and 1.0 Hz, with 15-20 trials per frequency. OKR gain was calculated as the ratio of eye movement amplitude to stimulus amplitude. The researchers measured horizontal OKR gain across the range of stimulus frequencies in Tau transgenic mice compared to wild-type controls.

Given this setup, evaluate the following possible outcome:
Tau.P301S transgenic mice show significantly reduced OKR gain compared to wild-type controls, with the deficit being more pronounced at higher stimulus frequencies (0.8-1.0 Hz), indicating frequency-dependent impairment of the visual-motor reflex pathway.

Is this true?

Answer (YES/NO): NO